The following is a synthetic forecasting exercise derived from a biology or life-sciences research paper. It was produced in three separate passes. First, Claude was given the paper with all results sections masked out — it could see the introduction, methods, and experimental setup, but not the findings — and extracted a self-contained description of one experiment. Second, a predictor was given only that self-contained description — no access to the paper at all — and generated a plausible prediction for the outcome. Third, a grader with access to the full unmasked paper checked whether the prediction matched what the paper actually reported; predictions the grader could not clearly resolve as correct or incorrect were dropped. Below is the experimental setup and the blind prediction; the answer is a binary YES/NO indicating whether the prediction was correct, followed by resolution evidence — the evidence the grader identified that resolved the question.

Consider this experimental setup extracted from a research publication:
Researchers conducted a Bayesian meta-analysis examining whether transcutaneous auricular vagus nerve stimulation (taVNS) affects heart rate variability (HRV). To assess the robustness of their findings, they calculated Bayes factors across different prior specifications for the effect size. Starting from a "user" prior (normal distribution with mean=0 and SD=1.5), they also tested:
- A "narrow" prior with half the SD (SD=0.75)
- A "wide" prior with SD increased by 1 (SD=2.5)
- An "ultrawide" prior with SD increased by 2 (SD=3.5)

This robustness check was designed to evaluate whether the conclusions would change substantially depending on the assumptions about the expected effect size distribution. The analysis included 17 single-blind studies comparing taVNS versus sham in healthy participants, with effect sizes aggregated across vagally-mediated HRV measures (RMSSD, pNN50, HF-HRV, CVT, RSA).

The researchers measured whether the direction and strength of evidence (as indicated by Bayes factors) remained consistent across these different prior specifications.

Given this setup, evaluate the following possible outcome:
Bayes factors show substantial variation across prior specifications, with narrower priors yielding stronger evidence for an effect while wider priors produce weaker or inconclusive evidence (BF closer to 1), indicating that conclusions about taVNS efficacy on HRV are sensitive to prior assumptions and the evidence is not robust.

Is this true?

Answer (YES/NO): NO